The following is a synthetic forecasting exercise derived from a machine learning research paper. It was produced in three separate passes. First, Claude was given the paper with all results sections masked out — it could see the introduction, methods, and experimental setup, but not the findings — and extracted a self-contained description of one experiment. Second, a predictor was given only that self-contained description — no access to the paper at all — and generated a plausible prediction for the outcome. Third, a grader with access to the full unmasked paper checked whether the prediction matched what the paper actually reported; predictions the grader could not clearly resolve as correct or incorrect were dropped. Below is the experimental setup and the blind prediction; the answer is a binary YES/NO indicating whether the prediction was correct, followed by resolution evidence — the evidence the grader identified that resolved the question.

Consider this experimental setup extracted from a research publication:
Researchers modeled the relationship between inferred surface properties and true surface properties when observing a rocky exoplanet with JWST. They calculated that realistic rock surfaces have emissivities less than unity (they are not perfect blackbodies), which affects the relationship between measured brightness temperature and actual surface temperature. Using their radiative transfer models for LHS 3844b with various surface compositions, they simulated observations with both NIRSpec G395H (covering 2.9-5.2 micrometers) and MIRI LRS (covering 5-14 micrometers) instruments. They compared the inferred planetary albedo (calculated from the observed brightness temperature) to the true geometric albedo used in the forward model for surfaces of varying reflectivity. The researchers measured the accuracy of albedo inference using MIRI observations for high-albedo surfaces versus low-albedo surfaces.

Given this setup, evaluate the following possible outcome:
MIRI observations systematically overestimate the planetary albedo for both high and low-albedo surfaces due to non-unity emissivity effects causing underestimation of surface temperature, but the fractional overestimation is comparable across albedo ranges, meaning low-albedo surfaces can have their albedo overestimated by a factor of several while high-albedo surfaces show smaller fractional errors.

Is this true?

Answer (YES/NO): NO